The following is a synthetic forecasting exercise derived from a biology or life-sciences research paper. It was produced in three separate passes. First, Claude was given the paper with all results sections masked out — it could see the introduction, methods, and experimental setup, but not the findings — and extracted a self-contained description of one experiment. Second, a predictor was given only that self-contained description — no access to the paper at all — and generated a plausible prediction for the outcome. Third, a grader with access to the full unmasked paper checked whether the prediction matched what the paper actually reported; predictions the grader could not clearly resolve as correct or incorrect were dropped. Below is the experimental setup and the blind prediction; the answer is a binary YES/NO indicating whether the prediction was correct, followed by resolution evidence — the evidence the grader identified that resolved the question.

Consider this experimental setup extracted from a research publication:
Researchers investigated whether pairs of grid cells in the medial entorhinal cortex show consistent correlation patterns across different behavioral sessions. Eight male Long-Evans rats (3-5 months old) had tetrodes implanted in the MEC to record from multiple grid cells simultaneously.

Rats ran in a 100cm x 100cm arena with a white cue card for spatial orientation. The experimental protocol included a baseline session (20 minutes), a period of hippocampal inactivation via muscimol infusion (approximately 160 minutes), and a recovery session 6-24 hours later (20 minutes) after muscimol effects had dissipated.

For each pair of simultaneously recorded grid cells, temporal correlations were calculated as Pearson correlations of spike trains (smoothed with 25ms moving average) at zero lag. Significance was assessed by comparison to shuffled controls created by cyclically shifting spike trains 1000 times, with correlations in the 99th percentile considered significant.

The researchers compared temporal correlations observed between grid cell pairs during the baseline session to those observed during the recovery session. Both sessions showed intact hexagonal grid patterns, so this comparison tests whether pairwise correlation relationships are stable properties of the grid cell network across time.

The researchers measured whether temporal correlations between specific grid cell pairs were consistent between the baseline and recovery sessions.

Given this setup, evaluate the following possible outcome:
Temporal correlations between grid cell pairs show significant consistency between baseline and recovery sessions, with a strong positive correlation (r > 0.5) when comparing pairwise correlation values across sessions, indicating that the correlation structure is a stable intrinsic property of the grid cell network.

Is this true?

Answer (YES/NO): YES